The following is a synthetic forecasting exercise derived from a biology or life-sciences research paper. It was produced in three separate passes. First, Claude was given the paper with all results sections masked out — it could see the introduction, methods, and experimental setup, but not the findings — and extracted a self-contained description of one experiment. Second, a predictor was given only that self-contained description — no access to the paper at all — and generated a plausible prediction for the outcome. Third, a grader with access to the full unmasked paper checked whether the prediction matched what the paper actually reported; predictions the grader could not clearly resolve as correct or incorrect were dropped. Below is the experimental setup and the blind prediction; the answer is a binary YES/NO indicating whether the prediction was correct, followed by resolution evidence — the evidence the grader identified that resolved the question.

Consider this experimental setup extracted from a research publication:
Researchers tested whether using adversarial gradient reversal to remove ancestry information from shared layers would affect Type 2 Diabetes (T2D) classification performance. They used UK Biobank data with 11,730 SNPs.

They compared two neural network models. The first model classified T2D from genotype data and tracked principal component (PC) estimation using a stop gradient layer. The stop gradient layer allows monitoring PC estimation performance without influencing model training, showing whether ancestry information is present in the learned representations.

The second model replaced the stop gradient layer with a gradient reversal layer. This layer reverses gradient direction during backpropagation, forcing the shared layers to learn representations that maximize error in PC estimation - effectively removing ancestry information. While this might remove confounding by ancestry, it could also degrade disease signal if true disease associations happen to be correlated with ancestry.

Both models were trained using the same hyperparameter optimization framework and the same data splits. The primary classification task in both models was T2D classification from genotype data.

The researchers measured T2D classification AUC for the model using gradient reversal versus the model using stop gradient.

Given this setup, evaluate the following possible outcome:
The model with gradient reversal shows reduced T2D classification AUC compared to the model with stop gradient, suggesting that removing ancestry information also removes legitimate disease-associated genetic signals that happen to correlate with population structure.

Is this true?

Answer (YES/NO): NO